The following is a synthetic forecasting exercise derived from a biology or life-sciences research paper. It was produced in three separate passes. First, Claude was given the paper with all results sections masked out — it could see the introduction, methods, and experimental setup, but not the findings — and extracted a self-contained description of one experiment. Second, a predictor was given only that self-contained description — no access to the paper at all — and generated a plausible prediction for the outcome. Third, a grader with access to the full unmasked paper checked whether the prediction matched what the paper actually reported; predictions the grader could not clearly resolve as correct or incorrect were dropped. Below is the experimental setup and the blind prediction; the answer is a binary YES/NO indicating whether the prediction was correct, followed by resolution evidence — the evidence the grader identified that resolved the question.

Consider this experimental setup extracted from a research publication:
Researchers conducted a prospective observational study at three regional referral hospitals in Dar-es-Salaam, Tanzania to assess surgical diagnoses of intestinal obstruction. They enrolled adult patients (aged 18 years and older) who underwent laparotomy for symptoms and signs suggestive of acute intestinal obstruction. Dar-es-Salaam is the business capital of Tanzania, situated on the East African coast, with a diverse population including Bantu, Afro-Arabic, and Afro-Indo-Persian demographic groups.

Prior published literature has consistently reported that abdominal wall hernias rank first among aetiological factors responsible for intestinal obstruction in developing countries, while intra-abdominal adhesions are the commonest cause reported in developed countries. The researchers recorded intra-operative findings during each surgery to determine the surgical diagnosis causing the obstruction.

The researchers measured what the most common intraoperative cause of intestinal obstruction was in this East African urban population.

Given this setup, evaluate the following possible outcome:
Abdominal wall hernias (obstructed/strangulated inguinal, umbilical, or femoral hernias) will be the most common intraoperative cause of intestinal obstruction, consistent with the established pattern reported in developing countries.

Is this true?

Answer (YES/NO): NO